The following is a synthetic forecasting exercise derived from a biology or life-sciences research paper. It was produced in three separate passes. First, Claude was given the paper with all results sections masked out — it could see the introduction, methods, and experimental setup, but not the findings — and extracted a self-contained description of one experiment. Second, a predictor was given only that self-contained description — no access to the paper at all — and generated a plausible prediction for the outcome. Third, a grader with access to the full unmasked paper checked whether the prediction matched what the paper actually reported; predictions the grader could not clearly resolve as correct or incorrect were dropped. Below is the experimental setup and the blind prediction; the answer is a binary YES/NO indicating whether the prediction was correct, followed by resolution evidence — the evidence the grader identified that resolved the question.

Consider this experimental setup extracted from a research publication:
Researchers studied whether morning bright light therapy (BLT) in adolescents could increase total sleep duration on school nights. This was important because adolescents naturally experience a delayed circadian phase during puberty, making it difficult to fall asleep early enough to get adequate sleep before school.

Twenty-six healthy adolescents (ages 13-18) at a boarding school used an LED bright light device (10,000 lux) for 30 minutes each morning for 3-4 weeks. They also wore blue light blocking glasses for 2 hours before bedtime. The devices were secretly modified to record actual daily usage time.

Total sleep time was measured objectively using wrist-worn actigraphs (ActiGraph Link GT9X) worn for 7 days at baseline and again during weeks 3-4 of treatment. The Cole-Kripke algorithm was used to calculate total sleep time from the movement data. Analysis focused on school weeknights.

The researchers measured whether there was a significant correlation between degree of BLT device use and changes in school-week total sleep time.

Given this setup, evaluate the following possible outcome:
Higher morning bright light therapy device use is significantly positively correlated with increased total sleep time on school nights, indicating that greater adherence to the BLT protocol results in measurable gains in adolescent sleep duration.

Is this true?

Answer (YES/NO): NO